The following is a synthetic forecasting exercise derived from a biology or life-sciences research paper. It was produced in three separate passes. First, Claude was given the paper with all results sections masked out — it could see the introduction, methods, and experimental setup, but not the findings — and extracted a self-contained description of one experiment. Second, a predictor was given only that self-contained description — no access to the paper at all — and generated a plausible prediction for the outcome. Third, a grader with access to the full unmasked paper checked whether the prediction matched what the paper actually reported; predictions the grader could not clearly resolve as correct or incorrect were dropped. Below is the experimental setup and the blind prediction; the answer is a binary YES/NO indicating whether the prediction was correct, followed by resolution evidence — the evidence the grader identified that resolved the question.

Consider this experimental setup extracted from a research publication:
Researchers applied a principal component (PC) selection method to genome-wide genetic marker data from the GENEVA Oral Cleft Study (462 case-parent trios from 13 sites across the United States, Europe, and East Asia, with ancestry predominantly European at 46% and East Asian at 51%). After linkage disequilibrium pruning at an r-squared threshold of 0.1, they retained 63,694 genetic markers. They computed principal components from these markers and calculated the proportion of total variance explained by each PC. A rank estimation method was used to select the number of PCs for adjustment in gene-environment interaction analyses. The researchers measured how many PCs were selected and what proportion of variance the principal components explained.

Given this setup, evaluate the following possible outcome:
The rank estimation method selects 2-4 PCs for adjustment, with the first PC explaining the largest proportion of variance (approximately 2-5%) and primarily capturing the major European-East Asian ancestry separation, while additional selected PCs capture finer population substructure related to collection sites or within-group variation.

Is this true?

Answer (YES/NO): NO